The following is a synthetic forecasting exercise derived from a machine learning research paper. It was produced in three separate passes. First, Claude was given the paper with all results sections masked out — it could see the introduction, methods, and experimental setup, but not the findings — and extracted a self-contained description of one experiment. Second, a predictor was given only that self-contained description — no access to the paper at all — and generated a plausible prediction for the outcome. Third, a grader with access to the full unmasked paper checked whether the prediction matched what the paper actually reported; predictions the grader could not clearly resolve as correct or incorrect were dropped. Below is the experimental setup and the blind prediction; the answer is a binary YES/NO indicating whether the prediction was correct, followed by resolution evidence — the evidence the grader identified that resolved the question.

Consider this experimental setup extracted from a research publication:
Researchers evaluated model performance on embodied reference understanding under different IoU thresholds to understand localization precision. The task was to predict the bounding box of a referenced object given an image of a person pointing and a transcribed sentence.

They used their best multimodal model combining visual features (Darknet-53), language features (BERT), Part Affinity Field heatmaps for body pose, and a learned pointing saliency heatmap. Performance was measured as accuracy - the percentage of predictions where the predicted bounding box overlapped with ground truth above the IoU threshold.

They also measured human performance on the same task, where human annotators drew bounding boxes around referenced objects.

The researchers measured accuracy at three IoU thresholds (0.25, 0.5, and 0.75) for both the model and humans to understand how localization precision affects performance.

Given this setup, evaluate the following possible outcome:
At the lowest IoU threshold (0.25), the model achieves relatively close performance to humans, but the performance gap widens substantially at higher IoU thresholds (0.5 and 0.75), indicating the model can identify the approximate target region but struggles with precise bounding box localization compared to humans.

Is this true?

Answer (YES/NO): NO